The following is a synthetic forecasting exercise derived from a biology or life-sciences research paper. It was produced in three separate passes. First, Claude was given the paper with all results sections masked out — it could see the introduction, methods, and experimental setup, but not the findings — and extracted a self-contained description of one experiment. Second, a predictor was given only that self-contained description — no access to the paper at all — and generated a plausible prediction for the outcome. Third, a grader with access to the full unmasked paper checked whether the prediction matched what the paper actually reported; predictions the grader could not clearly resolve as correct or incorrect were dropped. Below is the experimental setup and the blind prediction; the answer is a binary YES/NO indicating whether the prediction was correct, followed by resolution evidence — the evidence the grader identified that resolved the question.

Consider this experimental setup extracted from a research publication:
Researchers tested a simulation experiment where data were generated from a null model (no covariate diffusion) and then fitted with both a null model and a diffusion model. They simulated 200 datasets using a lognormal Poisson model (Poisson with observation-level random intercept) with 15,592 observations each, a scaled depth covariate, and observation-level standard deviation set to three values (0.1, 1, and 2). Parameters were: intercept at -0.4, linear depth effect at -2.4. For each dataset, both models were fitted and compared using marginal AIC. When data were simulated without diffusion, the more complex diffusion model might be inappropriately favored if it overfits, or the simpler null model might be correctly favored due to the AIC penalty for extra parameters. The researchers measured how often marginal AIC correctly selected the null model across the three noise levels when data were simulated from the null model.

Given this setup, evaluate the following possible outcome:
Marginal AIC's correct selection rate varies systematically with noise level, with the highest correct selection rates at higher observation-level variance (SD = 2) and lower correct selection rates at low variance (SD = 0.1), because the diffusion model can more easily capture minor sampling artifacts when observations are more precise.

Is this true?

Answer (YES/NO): NO